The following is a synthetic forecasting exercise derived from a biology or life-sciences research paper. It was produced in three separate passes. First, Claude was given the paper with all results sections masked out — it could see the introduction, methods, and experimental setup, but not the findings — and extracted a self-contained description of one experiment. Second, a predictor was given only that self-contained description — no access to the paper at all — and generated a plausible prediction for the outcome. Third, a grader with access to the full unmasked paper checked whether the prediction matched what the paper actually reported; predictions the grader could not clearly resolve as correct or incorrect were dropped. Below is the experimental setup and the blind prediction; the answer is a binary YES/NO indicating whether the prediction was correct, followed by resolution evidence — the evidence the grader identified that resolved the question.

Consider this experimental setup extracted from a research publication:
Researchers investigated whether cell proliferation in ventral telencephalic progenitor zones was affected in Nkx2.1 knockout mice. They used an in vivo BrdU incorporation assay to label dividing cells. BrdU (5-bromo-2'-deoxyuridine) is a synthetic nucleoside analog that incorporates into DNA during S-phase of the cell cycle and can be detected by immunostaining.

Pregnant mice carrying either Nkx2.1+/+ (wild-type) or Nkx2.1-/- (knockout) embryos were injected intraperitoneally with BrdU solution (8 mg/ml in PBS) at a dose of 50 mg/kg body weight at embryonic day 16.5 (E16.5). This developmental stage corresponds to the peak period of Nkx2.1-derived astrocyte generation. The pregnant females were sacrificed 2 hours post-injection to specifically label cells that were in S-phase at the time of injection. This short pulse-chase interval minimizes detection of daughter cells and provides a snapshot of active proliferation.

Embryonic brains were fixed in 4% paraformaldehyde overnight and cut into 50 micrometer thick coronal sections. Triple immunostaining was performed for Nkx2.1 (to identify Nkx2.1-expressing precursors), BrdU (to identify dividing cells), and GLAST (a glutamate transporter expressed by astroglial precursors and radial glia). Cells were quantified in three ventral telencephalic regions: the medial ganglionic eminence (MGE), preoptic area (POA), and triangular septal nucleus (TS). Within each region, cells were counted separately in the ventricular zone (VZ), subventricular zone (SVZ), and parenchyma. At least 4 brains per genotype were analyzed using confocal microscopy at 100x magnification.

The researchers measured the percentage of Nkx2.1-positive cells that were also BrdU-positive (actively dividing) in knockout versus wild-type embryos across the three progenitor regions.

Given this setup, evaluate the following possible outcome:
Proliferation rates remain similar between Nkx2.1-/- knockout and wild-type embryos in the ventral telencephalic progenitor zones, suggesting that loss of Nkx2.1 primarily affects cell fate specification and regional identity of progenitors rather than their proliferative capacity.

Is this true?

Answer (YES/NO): NO